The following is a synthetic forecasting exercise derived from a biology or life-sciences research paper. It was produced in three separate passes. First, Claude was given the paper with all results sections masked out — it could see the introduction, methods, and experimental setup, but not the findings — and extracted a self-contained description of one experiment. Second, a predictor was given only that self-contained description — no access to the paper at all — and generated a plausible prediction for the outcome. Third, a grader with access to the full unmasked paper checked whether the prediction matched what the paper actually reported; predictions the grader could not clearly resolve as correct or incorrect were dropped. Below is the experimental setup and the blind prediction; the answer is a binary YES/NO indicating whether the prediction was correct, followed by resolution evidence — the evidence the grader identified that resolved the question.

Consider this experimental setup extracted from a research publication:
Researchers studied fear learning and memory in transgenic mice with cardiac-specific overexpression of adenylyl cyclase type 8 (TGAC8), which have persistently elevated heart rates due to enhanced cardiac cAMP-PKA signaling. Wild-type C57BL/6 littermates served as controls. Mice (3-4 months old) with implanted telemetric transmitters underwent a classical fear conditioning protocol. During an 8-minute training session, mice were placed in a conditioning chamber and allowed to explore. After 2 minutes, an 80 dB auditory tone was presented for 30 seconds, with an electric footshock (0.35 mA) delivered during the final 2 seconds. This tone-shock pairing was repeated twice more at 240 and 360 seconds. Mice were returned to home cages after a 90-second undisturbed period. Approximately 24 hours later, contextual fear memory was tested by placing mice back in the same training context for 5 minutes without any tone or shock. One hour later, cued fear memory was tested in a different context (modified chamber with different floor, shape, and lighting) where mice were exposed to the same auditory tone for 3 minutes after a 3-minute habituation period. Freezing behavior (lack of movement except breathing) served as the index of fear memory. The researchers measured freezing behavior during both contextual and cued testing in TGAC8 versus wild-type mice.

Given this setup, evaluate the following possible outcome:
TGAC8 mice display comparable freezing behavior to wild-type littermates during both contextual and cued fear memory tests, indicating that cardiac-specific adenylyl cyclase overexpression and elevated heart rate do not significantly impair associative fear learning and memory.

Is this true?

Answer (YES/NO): YES